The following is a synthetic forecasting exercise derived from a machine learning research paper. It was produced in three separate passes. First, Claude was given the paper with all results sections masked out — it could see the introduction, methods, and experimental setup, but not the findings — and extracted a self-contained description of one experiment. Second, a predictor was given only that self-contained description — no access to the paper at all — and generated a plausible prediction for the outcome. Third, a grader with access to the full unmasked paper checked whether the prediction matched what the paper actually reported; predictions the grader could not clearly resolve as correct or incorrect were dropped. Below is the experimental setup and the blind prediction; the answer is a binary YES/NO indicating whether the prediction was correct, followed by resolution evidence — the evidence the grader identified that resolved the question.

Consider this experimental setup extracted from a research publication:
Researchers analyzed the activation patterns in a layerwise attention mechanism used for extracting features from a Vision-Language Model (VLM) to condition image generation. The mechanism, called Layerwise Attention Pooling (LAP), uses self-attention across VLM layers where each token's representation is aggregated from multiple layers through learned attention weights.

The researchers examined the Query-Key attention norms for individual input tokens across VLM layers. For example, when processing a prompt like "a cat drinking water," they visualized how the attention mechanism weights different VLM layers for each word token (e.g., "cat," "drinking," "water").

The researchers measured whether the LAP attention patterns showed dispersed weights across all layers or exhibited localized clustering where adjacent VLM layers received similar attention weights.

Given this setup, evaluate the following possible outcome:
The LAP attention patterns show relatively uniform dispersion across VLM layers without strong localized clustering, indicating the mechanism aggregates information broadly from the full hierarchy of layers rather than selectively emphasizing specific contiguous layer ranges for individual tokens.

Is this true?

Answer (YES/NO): NO